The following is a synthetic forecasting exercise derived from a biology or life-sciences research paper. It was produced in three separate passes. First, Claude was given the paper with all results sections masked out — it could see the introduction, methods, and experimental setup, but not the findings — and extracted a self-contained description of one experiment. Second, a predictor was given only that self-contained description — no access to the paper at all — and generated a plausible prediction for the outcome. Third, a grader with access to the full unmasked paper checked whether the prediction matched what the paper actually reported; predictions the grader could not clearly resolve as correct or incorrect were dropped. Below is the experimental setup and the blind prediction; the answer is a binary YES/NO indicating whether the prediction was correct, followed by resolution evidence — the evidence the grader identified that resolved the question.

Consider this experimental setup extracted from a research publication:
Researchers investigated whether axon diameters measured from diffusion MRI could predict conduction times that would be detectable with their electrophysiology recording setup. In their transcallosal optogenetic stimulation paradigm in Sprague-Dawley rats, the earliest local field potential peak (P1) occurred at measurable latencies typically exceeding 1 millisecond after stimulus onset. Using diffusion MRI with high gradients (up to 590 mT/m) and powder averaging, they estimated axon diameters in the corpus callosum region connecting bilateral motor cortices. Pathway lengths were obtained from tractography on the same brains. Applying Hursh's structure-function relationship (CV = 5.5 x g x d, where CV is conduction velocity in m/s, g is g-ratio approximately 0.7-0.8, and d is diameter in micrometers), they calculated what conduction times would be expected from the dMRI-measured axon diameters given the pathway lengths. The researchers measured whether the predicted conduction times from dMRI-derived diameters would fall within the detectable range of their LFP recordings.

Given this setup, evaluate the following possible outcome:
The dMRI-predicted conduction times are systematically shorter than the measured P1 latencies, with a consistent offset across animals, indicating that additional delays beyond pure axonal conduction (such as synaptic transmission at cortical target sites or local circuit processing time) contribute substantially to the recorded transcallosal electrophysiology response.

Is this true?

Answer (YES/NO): NO